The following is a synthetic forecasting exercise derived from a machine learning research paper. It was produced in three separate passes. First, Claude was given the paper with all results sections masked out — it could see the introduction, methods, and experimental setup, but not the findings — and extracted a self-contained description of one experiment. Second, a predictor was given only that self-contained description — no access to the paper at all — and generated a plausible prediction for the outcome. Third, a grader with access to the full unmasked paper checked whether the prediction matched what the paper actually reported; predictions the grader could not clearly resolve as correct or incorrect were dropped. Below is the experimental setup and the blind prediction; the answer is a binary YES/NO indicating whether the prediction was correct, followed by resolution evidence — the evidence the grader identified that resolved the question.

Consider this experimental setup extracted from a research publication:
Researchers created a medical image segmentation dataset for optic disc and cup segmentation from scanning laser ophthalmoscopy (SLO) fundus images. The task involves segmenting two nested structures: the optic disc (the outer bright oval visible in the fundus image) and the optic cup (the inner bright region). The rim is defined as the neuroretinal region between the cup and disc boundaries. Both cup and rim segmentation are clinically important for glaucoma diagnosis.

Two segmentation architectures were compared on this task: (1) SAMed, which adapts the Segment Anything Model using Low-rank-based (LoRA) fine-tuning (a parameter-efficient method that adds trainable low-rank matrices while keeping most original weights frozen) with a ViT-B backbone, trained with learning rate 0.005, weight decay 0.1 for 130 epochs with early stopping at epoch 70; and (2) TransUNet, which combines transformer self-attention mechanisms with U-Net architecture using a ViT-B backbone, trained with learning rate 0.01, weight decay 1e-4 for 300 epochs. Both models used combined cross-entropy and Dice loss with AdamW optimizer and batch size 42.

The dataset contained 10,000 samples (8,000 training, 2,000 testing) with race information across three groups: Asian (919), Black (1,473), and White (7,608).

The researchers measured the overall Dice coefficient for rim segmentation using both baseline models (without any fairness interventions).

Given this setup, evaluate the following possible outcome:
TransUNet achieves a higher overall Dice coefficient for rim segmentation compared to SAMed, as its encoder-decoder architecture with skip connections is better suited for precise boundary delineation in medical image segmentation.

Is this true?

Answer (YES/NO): NO